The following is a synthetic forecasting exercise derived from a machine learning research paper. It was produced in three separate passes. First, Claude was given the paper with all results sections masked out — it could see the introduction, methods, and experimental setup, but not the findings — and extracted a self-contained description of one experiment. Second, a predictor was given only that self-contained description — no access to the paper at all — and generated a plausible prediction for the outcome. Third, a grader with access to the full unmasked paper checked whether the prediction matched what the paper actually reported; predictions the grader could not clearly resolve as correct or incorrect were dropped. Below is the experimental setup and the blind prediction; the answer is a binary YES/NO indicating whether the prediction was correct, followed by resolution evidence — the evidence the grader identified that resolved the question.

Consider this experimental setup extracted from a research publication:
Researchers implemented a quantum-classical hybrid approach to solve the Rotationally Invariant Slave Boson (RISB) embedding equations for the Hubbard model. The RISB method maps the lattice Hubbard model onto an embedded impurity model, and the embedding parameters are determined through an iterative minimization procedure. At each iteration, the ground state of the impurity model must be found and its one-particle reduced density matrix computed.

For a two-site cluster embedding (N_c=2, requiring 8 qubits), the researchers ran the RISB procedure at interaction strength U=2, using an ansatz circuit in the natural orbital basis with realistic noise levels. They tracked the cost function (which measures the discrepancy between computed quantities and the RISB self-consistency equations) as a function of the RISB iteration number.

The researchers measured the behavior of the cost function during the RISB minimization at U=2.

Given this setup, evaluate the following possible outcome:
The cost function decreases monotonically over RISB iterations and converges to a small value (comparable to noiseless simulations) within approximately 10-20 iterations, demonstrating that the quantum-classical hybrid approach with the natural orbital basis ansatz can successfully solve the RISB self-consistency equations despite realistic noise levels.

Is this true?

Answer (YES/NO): NO